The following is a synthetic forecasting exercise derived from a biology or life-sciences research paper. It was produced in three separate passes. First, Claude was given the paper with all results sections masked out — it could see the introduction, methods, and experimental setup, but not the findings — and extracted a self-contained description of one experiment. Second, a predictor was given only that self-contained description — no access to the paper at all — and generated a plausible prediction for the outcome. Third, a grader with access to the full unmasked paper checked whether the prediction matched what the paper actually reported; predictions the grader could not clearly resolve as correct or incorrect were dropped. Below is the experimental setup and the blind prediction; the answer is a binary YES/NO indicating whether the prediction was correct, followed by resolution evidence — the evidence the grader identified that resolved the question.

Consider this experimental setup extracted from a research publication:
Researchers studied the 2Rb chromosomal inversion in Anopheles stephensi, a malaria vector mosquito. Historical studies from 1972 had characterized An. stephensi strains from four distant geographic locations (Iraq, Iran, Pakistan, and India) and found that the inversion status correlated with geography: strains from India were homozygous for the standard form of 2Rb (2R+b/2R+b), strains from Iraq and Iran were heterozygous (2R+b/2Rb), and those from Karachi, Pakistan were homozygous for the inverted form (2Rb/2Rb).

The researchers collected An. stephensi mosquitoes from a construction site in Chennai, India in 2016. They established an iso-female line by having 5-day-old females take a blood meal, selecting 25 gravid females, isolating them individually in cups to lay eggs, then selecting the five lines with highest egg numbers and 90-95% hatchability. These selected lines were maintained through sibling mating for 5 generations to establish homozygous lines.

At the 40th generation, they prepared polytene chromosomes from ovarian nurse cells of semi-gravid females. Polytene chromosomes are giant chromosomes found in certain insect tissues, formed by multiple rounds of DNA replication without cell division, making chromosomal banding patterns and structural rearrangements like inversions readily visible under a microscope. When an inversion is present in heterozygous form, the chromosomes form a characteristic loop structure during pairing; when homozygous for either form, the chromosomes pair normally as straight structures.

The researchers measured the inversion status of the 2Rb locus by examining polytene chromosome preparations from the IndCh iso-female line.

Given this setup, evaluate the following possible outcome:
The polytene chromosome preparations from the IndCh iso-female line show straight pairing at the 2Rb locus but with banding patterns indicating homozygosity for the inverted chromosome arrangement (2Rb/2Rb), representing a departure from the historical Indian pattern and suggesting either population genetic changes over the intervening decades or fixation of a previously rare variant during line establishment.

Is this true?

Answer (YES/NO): NO